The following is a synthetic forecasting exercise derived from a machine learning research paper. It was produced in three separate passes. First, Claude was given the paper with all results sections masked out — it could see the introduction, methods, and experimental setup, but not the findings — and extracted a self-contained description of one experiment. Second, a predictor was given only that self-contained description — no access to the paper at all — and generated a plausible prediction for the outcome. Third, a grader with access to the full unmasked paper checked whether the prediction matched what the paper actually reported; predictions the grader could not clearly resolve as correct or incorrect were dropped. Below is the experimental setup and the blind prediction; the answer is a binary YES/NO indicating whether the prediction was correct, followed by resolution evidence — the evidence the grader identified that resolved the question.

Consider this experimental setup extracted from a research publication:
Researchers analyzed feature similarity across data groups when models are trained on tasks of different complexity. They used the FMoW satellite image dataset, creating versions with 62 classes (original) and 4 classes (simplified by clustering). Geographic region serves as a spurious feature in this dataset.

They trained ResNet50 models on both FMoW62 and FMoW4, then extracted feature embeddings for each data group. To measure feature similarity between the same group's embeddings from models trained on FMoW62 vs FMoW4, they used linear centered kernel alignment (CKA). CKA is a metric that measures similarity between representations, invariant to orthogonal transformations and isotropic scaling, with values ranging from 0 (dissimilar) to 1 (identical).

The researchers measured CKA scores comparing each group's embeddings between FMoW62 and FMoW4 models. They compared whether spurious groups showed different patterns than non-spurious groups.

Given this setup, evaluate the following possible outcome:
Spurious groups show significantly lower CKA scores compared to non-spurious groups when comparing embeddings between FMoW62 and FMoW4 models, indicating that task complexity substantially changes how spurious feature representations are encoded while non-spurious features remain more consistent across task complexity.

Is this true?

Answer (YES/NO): NO